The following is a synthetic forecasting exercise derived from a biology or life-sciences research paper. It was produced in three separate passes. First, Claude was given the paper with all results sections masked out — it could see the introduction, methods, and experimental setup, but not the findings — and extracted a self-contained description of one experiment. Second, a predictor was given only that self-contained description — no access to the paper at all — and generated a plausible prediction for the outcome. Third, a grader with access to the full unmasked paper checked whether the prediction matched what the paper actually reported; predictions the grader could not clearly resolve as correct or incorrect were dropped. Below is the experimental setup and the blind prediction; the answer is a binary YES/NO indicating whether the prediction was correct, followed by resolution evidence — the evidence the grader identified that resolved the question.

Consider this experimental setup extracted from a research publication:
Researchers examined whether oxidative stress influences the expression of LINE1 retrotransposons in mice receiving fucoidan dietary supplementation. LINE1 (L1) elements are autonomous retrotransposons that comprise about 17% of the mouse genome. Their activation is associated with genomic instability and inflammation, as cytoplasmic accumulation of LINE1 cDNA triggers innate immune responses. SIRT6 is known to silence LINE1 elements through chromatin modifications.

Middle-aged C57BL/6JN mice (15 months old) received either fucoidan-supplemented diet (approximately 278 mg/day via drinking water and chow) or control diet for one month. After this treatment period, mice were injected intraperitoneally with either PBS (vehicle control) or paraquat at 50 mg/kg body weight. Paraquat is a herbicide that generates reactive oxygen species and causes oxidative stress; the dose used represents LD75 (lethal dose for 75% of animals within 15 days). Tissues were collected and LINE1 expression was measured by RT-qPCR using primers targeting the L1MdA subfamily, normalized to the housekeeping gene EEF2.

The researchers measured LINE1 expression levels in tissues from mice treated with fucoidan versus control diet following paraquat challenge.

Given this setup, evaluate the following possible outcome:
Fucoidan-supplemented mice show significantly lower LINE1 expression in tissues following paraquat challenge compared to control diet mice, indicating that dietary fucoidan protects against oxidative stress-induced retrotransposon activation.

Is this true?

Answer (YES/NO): YES